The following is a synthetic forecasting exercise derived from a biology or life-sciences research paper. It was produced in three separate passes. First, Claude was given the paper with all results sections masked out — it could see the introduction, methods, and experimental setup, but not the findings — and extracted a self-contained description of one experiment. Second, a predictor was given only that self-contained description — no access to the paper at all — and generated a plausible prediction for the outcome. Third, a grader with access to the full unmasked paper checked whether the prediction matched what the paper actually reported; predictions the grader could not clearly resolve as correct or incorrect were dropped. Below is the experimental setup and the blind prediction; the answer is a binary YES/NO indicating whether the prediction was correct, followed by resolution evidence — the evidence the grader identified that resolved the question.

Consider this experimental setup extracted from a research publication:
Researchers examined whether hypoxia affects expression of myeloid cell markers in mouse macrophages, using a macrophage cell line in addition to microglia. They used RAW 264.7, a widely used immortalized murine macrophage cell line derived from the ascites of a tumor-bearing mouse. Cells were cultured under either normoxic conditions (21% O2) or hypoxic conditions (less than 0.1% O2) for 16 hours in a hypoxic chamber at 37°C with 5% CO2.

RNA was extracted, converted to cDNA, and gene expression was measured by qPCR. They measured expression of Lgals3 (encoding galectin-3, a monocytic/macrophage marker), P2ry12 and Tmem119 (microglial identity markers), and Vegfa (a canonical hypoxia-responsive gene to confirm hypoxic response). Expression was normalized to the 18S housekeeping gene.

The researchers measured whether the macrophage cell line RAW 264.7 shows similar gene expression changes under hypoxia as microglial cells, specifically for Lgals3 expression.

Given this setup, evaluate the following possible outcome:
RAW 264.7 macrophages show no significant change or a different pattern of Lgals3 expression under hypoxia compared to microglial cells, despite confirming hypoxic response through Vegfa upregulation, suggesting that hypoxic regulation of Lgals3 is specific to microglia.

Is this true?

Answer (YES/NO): NO